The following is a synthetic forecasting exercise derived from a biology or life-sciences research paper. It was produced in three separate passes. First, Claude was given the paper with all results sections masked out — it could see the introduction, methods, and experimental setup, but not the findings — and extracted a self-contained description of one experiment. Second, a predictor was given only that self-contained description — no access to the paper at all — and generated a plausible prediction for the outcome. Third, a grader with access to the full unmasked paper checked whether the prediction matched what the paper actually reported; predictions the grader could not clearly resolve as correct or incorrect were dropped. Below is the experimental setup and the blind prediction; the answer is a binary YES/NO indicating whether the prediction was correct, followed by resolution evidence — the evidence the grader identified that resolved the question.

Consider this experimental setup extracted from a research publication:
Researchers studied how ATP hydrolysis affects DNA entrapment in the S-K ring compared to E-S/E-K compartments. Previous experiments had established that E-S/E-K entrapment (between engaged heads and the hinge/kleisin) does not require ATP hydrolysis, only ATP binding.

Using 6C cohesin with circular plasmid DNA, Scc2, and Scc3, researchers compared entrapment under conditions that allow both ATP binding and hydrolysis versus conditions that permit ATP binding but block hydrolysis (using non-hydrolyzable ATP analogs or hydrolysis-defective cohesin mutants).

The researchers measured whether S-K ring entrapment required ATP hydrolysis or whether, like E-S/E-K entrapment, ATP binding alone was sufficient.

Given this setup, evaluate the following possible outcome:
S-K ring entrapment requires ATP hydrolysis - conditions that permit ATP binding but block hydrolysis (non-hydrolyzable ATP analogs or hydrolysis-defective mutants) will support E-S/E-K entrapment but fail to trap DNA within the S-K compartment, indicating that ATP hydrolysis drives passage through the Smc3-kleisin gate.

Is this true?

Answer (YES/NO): NO